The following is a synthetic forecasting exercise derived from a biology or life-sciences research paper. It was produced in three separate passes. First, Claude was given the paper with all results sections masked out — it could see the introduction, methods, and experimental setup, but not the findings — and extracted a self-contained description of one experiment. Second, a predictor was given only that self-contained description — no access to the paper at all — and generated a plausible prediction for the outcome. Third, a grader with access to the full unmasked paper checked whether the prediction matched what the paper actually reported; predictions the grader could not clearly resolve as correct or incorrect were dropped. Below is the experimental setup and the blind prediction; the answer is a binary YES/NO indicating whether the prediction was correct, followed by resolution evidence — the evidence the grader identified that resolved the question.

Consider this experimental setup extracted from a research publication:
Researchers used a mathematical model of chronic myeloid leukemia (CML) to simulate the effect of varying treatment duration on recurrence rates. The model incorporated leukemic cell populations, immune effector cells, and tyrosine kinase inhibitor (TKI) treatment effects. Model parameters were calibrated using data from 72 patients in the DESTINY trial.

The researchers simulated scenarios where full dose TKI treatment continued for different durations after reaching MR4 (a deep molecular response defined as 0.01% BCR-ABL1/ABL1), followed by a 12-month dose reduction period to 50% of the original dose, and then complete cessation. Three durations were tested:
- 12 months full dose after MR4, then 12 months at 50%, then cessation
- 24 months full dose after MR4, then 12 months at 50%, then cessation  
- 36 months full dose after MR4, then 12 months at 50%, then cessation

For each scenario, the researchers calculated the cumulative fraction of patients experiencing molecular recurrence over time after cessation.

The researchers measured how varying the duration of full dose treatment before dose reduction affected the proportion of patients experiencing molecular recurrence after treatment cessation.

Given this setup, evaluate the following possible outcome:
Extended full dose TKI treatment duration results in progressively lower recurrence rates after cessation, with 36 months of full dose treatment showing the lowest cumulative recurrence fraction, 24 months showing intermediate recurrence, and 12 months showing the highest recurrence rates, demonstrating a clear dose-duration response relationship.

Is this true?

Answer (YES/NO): YES